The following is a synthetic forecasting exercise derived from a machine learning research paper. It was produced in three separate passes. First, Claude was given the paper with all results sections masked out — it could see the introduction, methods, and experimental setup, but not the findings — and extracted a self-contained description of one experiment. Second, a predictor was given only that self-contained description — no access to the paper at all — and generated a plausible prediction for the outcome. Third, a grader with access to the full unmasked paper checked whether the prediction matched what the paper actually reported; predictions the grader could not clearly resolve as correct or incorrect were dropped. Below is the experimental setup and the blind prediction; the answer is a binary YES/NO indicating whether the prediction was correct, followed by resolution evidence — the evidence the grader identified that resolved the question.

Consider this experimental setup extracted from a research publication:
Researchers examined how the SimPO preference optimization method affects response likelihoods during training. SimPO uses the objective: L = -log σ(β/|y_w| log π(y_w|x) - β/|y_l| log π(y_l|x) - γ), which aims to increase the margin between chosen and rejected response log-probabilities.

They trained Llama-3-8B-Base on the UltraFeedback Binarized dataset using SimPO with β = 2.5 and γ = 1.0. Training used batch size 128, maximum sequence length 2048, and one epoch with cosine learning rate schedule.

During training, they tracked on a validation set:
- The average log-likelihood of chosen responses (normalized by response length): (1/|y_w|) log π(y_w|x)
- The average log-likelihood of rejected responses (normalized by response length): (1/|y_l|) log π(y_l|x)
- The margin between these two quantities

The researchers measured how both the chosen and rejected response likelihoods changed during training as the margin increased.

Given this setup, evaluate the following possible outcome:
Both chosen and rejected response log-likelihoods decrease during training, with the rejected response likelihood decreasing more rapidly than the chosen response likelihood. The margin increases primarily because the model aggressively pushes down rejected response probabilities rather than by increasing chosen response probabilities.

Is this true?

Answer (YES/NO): YES